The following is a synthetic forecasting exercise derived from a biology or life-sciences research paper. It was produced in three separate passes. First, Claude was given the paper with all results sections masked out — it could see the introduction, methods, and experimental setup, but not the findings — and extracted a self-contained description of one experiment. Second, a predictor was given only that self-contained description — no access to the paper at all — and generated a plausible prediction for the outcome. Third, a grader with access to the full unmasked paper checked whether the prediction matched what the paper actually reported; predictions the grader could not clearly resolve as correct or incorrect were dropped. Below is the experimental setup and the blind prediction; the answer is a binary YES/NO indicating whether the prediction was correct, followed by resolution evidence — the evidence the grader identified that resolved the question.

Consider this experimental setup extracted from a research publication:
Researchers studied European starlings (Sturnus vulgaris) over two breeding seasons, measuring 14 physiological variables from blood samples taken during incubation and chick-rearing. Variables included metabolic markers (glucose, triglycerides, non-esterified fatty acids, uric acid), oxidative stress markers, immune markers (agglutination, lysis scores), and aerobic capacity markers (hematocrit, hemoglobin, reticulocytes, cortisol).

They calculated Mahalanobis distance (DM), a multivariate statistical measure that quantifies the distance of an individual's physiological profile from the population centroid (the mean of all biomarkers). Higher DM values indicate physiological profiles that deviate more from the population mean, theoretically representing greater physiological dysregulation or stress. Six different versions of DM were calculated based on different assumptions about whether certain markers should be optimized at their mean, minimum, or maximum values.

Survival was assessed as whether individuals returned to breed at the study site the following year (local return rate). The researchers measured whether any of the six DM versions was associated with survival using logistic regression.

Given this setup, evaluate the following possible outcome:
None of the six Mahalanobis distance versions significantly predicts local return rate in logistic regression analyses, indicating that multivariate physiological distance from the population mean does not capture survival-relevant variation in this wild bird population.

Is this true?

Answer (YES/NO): YES